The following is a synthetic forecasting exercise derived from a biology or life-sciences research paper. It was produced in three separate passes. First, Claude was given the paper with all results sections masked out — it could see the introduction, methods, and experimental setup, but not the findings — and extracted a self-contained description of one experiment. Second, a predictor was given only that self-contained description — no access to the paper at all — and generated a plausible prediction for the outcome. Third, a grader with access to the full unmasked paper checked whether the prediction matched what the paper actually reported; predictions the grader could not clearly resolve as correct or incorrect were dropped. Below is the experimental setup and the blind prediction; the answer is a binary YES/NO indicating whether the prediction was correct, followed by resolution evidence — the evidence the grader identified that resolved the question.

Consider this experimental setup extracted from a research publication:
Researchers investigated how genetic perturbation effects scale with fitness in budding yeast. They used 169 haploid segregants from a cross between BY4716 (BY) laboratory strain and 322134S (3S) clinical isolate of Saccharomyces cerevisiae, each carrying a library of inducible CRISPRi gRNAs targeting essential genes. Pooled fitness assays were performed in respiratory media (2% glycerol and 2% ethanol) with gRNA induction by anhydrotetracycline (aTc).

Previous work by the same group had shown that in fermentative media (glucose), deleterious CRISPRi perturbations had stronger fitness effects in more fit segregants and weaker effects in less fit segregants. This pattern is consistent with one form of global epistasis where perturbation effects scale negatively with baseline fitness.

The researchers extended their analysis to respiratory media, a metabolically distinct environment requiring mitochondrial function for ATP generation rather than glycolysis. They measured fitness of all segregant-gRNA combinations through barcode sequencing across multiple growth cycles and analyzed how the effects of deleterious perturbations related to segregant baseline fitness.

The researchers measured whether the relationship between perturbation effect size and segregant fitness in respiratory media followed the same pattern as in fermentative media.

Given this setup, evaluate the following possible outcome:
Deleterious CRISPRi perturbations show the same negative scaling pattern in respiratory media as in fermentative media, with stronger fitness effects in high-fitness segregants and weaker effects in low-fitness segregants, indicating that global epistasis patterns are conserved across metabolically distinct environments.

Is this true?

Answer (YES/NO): YES